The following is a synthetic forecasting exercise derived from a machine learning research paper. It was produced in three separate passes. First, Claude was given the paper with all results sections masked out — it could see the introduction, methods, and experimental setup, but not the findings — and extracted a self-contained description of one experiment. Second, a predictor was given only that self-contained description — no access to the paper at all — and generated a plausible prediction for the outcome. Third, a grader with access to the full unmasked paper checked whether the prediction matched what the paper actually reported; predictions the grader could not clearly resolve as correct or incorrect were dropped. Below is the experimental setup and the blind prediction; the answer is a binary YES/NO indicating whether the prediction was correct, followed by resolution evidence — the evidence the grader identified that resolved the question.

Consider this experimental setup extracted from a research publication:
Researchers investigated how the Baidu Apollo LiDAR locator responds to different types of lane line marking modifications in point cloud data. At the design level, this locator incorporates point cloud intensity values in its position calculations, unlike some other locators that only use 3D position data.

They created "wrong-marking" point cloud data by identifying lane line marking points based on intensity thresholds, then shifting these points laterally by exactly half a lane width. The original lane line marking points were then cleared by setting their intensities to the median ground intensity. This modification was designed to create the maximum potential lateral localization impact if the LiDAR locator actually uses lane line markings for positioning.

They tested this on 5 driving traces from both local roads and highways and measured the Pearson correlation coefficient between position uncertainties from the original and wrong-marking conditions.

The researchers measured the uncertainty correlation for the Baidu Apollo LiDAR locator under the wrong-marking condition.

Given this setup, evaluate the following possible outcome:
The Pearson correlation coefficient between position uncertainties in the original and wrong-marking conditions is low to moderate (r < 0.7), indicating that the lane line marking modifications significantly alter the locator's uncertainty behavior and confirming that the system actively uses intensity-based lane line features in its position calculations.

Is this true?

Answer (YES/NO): NO